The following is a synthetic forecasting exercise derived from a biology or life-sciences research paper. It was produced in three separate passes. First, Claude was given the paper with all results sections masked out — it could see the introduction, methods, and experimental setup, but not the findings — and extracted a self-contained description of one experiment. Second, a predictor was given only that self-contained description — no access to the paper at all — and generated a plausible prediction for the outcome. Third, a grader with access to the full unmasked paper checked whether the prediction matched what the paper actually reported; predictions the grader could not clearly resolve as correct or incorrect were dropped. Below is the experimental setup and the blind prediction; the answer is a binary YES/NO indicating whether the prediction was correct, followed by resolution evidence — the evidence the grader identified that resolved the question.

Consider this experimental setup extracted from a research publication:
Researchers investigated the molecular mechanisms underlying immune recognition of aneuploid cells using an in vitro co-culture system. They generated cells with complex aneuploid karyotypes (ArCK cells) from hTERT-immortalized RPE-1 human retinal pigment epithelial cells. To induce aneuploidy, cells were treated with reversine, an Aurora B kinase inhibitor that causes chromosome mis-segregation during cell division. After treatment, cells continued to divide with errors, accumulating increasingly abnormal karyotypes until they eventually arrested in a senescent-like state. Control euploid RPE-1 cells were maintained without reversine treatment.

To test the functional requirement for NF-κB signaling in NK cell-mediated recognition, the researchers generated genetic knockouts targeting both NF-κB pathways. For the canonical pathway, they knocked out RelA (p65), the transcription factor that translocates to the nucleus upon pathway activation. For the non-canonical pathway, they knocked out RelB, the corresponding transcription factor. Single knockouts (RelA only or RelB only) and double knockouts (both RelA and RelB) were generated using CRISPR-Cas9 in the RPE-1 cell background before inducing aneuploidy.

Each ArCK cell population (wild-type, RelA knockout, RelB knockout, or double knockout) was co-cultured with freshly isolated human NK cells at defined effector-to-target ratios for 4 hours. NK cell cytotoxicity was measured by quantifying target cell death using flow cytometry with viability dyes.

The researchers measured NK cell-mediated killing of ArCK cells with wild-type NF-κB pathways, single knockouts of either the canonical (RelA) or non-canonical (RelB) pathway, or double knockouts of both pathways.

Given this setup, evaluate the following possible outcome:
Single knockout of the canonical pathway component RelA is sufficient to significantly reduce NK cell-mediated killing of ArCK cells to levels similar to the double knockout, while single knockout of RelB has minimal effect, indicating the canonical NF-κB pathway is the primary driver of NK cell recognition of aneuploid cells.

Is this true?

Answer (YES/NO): NO